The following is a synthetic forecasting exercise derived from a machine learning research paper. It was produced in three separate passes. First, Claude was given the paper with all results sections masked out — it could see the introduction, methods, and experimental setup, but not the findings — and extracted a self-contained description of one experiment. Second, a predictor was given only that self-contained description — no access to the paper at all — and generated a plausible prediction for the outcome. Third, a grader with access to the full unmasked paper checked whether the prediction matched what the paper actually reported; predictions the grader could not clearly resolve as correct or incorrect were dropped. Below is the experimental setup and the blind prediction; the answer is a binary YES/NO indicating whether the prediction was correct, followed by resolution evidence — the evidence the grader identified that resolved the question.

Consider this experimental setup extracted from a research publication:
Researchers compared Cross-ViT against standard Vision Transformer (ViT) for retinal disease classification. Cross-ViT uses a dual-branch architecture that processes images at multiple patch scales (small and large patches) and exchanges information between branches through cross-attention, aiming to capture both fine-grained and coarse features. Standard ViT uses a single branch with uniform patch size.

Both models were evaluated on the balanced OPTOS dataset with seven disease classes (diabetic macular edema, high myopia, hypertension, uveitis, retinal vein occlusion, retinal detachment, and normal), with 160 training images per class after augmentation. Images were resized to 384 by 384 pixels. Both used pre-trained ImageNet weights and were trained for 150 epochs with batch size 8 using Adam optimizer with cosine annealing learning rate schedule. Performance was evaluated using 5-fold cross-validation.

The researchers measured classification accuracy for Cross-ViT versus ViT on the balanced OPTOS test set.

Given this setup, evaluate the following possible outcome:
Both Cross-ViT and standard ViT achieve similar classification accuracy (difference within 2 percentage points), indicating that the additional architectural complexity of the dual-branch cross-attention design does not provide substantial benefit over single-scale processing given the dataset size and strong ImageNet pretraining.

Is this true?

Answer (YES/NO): YES